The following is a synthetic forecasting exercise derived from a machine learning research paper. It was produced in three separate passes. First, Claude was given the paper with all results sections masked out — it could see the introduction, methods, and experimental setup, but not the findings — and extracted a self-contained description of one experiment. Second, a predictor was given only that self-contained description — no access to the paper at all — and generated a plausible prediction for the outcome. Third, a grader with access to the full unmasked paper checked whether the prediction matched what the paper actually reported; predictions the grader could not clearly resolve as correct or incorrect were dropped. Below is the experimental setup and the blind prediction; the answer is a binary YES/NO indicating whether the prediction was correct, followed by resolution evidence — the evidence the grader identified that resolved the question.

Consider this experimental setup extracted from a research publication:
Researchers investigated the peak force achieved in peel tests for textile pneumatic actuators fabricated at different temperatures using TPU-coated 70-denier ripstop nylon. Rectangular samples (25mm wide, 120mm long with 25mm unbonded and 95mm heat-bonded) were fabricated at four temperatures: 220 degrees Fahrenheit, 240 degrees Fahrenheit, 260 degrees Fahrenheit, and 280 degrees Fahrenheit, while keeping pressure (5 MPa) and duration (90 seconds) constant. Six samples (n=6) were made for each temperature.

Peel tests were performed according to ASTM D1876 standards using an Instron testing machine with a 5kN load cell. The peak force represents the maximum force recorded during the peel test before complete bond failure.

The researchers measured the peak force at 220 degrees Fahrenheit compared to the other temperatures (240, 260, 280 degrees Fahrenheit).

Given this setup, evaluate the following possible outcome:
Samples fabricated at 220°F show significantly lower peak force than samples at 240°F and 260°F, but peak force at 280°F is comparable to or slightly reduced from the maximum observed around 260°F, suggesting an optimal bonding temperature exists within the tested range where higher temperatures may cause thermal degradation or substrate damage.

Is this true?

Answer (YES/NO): NO